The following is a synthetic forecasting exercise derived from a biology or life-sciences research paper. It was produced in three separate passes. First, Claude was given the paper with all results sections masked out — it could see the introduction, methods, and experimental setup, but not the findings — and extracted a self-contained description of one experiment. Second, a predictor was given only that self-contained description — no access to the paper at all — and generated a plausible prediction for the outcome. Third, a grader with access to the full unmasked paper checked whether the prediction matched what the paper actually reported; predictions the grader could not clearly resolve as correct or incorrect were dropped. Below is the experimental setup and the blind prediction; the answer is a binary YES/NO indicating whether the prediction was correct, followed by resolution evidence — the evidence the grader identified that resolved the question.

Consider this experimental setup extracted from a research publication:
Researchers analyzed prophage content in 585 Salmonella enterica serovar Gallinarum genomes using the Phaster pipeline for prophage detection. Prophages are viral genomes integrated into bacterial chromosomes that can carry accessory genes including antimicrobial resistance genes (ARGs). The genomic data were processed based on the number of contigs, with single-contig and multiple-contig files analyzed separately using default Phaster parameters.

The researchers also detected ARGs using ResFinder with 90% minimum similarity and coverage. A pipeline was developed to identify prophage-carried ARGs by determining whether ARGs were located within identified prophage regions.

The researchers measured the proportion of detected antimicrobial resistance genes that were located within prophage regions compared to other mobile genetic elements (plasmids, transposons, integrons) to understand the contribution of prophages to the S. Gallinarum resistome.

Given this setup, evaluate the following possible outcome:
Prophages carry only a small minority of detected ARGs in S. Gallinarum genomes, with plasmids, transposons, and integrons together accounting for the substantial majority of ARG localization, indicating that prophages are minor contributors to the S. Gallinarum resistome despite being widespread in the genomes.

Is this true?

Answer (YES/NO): NO